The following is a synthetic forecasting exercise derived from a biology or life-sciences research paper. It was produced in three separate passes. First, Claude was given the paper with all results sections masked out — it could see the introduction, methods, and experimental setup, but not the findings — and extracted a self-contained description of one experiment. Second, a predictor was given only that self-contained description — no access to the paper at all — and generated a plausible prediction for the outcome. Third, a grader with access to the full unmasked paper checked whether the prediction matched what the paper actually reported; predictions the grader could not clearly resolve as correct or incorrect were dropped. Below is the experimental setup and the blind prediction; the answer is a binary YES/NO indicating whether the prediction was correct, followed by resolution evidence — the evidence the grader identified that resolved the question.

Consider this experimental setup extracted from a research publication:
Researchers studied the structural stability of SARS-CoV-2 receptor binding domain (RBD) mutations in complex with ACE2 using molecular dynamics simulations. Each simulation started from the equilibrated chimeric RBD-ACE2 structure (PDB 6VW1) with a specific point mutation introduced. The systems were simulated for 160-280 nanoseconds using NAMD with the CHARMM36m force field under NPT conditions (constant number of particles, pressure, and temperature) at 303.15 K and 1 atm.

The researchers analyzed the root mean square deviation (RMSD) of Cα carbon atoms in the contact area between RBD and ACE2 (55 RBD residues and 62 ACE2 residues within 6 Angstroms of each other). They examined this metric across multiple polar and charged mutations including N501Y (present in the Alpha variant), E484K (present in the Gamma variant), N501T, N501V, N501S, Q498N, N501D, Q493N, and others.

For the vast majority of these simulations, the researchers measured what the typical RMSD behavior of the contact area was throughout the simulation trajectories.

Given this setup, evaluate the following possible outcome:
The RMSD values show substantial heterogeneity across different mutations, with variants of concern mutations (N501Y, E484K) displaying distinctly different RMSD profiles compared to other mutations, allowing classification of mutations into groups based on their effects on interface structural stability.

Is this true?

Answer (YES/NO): NO